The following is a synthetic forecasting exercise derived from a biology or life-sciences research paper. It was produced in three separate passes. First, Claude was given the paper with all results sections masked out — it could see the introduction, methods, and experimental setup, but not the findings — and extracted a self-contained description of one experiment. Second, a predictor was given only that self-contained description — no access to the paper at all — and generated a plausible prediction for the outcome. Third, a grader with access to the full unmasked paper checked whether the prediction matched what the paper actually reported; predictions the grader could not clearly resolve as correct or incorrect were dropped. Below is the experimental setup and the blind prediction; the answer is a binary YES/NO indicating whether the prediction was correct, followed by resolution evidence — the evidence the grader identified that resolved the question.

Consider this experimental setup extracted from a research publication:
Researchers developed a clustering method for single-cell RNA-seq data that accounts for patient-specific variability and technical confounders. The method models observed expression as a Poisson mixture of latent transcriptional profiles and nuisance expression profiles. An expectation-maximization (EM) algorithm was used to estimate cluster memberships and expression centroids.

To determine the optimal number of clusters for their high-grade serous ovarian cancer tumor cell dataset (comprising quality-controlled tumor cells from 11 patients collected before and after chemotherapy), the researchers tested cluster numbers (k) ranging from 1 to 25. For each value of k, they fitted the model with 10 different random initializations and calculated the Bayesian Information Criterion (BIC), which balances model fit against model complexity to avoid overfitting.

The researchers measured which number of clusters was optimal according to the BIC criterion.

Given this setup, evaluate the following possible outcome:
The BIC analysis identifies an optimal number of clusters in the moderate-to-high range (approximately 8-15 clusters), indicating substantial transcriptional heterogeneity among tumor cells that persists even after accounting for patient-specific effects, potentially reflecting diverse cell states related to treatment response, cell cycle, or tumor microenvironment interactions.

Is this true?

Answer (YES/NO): YES